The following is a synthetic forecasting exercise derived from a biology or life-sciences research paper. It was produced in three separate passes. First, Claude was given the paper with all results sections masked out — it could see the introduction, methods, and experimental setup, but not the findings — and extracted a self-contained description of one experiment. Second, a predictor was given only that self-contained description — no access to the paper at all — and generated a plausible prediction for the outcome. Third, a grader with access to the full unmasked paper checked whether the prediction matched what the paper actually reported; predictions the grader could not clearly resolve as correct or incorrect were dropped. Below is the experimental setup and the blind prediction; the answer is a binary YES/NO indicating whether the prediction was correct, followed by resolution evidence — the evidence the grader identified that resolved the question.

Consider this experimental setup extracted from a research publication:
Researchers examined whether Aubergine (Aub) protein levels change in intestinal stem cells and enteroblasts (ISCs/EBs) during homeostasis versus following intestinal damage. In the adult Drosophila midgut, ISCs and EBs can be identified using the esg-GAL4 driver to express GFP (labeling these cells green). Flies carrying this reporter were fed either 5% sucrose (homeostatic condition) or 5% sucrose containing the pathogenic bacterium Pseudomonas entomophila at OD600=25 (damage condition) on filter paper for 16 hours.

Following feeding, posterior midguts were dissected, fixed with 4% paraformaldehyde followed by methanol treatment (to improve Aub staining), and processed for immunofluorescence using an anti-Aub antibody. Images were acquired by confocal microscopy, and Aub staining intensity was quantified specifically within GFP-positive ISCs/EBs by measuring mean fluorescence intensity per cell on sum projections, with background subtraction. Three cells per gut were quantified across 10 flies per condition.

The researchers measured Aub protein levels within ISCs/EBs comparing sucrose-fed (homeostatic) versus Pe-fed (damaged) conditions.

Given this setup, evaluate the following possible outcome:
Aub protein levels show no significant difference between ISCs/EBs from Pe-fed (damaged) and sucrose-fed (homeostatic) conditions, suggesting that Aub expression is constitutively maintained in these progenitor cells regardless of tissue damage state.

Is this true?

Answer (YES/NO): NO